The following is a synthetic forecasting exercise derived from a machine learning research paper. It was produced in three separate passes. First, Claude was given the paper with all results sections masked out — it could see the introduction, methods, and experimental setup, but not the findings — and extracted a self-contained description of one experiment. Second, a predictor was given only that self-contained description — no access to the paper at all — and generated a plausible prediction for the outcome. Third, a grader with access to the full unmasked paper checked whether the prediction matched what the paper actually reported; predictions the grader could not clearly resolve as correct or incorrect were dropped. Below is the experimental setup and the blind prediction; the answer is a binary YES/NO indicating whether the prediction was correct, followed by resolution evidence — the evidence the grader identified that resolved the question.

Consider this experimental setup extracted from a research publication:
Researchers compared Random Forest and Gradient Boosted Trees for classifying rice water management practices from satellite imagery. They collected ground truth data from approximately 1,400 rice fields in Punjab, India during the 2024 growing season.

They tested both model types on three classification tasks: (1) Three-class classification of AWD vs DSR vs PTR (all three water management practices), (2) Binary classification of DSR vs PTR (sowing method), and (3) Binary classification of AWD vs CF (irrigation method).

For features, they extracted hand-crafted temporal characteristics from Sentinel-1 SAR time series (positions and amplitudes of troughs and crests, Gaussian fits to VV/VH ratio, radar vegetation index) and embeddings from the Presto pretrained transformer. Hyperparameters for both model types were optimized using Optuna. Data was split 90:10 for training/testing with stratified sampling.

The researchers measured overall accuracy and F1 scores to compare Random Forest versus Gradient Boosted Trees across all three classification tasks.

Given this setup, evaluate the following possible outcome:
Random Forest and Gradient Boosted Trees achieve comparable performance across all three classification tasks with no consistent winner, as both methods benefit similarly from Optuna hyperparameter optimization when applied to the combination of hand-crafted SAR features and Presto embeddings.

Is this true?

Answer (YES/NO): NO